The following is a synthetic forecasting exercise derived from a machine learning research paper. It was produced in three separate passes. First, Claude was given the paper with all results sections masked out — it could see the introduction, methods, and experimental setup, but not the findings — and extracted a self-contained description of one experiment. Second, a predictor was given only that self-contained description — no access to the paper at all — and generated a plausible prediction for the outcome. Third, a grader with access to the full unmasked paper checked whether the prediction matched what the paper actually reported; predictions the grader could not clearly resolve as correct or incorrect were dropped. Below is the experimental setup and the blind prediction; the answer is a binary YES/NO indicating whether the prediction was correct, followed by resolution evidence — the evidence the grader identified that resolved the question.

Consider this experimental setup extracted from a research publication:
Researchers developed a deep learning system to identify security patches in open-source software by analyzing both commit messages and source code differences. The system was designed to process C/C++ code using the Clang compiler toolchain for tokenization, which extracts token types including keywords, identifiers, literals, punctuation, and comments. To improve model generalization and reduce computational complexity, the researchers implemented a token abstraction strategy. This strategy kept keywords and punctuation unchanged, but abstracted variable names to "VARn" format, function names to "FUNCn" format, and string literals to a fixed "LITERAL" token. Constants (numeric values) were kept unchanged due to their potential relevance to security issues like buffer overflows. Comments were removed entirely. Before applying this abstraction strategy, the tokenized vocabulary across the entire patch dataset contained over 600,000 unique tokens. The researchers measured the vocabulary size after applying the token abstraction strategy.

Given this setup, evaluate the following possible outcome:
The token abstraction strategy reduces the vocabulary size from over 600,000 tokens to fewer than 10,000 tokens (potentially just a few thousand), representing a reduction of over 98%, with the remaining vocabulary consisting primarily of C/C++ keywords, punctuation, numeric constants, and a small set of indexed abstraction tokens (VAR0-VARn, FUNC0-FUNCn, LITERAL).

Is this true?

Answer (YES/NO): NO